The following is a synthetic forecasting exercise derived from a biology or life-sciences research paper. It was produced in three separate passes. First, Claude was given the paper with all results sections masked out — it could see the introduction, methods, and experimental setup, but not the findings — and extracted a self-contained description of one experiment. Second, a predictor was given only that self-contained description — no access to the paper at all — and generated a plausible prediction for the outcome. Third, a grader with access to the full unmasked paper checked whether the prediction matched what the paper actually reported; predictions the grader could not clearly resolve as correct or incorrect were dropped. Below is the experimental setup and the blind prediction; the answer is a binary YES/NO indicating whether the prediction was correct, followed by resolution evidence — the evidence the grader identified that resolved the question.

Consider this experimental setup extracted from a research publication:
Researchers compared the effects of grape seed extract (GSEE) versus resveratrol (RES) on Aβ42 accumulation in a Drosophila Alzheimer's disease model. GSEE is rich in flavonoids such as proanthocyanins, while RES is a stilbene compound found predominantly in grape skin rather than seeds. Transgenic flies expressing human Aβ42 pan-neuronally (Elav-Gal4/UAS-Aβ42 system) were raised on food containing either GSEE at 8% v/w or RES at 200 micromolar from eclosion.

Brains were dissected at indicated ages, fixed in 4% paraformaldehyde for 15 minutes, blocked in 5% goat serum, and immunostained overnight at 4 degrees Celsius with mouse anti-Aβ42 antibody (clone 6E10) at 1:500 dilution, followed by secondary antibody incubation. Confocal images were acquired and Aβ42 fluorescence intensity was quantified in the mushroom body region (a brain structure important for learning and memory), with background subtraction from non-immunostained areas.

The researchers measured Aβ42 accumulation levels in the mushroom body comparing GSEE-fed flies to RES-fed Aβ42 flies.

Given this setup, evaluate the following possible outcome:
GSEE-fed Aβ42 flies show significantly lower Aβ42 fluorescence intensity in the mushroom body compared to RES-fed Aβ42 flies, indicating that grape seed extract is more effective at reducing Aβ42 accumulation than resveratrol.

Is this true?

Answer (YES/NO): NO